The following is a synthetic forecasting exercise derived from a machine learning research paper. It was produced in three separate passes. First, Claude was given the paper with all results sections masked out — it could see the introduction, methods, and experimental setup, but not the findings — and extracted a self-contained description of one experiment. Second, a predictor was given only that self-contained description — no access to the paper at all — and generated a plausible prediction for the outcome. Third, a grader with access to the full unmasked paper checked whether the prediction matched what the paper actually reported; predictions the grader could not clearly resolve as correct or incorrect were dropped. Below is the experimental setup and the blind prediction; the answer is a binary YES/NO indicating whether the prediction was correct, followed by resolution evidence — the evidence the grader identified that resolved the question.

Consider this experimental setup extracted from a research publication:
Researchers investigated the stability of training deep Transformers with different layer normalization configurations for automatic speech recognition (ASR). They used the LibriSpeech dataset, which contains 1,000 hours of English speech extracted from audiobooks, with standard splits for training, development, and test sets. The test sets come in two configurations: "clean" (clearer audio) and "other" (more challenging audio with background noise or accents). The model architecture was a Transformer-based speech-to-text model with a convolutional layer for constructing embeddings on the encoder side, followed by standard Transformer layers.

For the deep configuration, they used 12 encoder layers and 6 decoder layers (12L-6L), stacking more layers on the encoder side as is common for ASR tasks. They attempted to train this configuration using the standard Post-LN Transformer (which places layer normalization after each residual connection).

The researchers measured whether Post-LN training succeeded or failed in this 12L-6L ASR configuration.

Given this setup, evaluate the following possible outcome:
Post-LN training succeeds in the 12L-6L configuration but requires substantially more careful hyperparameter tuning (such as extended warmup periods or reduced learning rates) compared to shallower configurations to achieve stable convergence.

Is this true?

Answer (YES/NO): NO